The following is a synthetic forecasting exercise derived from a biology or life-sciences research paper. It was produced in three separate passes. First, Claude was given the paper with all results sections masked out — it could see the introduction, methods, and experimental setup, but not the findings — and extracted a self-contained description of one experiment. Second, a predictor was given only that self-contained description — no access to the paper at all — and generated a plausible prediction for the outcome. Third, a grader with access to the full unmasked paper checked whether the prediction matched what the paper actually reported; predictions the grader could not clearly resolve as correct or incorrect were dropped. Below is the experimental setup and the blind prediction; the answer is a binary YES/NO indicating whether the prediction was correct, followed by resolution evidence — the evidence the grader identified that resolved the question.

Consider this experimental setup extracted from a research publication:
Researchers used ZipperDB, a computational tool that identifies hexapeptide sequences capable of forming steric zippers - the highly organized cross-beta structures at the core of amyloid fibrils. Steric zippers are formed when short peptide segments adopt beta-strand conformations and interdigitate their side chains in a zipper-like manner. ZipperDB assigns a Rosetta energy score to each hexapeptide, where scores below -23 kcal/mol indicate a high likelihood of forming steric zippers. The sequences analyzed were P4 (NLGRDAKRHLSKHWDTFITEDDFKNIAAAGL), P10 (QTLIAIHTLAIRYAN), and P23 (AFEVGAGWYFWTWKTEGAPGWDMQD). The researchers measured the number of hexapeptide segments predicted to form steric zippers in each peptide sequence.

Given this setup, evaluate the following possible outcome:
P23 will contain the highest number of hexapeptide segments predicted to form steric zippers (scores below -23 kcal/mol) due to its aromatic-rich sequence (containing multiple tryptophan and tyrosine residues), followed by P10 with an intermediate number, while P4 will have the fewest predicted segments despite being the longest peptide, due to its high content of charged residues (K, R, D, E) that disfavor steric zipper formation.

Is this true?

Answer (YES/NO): NO